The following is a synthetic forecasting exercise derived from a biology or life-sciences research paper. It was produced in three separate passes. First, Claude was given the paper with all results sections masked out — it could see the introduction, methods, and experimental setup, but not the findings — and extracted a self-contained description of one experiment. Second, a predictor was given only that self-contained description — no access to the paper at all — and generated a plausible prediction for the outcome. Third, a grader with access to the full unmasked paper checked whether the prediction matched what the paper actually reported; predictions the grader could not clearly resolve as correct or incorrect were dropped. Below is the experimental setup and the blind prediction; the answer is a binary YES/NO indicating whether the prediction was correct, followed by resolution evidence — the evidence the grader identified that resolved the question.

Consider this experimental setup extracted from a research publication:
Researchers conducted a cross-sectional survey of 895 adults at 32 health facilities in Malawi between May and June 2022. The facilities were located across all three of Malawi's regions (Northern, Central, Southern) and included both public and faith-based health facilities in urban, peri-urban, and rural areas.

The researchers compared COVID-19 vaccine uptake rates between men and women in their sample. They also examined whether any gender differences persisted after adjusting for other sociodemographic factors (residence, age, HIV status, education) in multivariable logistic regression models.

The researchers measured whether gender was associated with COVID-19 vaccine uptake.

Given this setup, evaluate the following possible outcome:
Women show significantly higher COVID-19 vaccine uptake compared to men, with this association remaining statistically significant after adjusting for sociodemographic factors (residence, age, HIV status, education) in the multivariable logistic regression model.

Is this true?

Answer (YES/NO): NO